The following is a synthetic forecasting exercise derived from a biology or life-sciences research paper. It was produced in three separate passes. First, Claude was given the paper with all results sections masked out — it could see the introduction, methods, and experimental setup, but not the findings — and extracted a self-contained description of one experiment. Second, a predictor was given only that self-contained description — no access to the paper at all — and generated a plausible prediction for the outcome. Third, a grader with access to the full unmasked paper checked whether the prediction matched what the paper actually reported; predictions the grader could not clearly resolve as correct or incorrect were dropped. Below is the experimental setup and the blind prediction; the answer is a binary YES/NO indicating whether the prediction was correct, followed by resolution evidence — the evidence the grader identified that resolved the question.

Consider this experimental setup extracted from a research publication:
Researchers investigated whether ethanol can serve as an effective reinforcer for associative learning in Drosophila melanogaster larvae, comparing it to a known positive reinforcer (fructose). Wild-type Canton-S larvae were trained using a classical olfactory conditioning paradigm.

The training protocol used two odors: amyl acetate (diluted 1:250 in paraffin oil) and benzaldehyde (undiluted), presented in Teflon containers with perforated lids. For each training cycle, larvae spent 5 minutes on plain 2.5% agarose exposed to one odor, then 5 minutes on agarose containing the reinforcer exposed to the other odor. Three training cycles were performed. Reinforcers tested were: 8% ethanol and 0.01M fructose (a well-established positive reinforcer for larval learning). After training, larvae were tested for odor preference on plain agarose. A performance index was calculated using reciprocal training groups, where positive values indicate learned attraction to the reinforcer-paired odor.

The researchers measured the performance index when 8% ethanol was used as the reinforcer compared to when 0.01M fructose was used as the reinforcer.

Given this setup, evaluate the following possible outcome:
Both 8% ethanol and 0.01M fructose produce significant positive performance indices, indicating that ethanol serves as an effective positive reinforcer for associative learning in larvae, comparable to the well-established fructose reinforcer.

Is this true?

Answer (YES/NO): YES